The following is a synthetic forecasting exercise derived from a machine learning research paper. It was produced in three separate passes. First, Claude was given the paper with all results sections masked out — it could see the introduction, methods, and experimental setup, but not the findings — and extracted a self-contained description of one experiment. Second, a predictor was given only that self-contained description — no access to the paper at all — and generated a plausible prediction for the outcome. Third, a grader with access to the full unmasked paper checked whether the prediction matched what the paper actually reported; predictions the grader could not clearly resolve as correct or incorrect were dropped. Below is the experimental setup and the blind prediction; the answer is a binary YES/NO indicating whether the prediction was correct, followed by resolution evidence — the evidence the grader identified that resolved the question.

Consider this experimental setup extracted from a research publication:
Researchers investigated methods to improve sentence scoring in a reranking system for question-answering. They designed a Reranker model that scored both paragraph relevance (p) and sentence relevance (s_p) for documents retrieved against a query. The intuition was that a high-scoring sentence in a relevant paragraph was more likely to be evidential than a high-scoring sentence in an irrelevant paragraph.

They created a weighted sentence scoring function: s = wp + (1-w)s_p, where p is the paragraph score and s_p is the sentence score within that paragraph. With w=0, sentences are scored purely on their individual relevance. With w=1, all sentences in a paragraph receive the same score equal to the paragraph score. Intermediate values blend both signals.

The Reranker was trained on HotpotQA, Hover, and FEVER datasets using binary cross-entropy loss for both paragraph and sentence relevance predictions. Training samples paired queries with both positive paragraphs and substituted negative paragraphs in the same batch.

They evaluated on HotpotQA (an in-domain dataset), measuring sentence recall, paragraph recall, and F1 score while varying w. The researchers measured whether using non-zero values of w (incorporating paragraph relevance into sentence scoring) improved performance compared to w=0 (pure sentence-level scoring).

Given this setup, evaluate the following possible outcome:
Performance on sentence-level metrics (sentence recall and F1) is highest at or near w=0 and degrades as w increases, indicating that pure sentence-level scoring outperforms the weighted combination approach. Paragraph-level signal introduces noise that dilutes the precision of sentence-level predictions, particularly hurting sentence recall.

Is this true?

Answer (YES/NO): NO